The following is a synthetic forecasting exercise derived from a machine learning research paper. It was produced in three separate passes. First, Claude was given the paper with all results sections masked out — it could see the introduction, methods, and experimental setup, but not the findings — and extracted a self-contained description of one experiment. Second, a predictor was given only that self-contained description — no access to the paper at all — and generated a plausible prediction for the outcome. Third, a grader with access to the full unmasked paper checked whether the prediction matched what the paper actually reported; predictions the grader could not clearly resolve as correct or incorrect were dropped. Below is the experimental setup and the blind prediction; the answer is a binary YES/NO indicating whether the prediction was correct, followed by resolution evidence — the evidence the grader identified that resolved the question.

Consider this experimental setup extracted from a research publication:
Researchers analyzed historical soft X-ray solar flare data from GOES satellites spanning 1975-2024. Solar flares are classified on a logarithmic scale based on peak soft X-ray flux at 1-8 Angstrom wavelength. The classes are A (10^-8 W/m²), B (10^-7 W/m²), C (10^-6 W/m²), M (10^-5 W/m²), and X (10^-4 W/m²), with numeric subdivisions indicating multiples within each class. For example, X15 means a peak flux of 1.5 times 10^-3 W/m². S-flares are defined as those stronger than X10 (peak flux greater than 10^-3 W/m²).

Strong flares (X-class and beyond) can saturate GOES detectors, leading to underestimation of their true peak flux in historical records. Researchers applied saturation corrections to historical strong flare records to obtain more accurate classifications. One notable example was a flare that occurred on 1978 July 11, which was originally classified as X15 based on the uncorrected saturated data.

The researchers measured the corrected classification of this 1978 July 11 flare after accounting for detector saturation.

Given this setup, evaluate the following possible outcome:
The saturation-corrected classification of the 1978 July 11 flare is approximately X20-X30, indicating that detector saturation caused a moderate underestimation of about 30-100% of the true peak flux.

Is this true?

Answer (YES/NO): NO